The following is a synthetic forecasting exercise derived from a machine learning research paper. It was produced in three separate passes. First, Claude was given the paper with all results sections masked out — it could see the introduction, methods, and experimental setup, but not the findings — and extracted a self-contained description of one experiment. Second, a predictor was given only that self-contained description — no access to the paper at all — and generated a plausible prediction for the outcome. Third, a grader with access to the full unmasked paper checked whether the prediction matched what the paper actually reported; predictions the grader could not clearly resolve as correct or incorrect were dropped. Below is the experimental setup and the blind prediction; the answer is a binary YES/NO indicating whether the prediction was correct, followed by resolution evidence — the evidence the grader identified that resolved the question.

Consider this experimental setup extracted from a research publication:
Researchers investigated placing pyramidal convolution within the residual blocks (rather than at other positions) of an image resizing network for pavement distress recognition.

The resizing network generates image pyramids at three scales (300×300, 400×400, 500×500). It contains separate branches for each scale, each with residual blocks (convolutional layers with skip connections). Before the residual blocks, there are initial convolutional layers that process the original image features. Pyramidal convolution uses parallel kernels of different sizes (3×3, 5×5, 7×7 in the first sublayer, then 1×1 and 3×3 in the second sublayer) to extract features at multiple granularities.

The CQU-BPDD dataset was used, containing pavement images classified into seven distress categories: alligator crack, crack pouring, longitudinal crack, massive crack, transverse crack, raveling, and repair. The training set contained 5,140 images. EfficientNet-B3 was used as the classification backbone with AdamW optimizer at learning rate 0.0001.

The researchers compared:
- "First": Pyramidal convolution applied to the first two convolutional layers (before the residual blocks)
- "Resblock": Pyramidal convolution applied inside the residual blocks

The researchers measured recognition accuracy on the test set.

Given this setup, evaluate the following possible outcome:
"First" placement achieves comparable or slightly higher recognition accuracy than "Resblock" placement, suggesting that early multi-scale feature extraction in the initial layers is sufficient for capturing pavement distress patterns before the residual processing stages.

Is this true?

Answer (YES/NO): YES